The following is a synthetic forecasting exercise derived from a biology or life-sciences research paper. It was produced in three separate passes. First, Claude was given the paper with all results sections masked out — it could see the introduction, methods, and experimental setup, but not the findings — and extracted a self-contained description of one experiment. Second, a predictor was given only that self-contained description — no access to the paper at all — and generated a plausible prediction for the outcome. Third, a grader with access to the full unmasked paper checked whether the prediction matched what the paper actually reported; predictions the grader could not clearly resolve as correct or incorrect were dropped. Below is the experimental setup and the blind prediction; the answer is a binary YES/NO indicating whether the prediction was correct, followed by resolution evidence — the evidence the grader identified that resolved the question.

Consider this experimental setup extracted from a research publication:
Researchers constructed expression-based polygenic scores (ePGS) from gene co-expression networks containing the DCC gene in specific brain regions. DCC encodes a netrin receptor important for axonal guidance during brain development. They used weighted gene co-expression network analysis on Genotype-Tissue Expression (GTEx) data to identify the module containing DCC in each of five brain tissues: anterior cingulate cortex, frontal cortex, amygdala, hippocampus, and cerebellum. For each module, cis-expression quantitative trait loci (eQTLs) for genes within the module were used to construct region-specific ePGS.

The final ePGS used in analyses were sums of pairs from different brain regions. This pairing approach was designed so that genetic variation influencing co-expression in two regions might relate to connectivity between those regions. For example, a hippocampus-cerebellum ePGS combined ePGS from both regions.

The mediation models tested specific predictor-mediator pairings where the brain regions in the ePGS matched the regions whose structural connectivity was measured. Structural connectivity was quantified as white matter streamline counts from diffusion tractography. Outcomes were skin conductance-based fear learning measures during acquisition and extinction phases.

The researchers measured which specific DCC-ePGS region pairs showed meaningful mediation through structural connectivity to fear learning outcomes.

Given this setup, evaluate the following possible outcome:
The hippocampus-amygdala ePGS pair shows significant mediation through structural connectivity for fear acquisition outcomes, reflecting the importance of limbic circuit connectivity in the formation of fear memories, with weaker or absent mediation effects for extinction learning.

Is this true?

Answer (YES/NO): NO